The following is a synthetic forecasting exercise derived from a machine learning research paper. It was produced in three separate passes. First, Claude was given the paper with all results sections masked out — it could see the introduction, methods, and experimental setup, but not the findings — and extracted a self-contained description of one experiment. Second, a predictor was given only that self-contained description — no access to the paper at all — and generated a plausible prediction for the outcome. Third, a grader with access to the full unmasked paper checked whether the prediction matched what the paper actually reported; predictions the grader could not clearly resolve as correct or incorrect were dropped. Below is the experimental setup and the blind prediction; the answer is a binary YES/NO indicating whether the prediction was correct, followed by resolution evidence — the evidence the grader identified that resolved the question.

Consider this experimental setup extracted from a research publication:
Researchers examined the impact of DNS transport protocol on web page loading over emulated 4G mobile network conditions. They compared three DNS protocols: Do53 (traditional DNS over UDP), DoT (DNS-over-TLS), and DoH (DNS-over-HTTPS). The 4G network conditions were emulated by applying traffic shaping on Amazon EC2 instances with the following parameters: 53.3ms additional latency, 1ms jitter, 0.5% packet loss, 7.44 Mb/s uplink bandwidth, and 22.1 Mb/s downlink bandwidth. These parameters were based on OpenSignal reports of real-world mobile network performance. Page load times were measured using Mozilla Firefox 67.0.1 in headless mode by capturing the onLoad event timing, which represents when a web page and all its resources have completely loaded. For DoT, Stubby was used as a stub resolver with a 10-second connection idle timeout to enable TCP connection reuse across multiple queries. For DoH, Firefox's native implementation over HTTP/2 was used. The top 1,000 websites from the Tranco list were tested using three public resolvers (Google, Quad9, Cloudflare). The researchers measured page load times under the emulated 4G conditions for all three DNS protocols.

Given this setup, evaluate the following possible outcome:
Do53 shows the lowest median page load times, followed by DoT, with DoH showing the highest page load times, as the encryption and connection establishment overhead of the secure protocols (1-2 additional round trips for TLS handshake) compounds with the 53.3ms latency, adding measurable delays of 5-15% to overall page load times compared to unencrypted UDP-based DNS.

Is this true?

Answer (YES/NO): NO